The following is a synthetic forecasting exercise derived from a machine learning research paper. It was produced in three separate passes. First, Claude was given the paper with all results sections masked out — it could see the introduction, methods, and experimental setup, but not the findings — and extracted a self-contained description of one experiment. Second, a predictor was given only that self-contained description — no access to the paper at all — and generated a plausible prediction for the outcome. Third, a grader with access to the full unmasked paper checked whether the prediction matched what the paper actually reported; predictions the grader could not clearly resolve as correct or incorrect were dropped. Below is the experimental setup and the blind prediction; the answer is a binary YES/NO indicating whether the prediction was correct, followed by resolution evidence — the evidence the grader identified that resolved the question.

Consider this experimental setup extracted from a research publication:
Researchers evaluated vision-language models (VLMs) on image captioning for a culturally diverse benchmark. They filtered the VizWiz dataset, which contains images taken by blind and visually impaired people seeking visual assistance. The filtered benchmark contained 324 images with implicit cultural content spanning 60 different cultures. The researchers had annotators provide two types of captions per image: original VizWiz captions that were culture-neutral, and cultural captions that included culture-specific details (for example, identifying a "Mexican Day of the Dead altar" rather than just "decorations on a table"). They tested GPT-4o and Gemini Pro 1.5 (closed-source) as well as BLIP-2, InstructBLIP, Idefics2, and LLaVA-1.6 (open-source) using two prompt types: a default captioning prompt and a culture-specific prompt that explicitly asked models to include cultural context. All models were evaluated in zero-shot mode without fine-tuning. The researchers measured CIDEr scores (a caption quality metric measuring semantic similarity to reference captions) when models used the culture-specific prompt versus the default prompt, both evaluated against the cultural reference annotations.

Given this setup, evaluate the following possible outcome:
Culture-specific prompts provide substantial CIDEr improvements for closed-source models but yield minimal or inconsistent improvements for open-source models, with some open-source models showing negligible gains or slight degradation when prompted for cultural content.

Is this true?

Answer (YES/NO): NO